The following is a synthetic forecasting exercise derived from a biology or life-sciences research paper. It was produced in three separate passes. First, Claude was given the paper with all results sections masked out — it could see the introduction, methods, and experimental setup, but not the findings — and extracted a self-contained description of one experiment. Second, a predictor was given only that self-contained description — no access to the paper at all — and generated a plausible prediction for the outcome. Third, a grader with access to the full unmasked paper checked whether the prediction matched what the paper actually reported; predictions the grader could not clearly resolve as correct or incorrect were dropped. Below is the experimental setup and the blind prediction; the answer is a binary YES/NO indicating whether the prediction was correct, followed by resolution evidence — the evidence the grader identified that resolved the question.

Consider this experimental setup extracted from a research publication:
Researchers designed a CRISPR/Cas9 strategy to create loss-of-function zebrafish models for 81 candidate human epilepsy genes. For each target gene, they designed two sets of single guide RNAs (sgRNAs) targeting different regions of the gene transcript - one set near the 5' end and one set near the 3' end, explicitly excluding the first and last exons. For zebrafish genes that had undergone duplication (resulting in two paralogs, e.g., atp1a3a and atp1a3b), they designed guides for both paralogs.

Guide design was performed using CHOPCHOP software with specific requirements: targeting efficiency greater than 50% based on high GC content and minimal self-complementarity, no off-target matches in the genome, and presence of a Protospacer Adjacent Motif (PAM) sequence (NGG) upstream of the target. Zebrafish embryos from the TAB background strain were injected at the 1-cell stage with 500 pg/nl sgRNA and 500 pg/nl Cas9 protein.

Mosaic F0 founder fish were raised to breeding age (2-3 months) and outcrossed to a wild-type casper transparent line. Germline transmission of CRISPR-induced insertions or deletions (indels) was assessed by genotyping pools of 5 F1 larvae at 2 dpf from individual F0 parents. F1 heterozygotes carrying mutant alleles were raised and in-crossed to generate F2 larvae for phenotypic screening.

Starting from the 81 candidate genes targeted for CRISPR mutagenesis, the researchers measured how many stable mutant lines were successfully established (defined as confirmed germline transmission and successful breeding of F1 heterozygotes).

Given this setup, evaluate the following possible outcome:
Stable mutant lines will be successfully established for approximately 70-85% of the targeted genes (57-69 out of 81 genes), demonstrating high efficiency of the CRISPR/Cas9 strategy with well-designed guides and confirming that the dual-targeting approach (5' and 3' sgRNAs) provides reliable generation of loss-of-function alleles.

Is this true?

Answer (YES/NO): NO